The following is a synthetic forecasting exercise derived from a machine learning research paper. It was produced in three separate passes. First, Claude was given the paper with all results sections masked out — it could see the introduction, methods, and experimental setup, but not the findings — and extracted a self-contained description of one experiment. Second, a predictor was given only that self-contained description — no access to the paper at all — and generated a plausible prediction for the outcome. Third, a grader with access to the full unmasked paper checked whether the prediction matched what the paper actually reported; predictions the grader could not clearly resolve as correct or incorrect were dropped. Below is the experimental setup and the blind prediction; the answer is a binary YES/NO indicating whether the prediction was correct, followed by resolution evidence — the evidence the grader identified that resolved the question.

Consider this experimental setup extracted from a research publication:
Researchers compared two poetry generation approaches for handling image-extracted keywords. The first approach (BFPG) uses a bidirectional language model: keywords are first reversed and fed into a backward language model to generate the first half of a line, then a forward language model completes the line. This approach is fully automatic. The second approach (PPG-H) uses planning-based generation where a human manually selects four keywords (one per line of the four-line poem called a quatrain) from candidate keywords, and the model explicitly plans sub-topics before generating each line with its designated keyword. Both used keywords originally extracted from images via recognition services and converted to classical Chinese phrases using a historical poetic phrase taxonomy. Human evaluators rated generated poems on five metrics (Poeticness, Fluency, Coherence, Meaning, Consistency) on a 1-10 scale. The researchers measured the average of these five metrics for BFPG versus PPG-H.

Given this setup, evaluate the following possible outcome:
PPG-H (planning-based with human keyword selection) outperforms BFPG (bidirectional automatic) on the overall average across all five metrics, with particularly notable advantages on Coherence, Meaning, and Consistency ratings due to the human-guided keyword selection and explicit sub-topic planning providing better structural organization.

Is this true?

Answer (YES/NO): NO